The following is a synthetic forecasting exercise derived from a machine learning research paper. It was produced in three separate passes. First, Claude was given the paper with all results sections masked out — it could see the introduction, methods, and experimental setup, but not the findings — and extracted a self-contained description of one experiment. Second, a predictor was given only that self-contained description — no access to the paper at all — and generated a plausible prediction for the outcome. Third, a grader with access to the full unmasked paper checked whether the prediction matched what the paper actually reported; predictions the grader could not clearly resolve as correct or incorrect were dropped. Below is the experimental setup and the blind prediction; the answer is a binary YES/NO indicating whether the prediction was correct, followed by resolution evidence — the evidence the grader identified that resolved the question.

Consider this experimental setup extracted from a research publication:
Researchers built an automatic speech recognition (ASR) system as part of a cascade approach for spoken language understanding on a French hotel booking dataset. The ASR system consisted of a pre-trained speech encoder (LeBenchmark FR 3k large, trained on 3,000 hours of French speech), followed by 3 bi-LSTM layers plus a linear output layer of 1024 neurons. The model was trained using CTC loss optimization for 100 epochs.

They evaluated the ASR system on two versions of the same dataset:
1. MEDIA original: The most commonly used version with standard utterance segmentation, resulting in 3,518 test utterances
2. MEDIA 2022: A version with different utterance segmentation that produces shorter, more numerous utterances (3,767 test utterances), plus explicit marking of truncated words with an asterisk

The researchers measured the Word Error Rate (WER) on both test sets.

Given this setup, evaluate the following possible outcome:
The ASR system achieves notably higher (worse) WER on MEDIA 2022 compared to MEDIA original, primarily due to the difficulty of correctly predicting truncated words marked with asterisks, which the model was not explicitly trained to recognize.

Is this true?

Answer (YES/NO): NO